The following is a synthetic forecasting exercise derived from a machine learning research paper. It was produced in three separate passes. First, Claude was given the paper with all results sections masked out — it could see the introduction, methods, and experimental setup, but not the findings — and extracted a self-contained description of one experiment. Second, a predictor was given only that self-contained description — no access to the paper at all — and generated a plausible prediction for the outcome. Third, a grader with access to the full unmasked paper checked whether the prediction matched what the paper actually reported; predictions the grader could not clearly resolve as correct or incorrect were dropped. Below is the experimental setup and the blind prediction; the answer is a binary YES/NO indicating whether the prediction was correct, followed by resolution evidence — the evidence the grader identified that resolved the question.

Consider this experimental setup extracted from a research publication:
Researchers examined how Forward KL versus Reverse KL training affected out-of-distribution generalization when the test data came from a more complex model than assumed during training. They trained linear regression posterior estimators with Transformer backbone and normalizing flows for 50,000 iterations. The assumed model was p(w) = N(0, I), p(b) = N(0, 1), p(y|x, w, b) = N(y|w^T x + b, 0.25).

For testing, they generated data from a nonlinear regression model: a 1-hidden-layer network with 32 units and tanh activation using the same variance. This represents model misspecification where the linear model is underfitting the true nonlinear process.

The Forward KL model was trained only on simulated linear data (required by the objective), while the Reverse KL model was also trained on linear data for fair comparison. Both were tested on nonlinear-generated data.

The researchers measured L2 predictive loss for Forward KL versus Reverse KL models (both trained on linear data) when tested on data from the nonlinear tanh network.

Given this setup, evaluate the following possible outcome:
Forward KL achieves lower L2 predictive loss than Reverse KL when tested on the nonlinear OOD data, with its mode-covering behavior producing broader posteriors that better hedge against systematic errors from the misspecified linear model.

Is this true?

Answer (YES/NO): NO